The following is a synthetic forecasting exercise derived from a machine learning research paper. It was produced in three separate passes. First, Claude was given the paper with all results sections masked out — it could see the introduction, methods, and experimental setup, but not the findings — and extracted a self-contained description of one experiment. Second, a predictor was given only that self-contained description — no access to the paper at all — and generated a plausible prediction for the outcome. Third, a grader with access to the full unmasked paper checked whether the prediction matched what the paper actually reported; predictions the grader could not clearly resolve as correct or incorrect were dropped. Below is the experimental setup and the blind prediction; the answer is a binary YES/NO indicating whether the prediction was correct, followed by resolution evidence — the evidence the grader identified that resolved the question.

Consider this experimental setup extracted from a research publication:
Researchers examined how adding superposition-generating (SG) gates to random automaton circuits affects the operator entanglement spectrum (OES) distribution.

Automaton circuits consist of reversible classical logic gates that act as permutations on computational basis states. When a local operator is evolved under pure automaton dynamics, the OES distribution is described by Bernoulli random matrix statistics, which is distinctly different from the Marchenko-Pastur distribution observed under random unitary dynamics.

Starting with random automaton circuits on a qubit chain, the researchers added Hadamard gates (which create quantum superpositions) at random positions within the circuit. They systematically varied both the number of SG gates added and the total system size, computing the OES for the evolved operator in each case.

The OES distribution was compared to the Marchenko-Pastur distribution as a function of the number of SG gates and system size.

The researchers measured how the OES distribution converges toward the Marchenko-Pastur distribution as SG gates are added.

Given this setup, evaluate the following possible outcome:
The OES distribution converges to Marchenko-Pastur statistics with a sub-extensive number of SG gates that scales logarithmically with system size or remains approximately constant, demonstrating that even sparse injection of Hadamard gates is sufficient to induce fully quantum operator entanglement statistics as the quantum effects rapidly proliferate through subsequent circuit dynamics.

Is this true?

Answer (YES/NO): YES